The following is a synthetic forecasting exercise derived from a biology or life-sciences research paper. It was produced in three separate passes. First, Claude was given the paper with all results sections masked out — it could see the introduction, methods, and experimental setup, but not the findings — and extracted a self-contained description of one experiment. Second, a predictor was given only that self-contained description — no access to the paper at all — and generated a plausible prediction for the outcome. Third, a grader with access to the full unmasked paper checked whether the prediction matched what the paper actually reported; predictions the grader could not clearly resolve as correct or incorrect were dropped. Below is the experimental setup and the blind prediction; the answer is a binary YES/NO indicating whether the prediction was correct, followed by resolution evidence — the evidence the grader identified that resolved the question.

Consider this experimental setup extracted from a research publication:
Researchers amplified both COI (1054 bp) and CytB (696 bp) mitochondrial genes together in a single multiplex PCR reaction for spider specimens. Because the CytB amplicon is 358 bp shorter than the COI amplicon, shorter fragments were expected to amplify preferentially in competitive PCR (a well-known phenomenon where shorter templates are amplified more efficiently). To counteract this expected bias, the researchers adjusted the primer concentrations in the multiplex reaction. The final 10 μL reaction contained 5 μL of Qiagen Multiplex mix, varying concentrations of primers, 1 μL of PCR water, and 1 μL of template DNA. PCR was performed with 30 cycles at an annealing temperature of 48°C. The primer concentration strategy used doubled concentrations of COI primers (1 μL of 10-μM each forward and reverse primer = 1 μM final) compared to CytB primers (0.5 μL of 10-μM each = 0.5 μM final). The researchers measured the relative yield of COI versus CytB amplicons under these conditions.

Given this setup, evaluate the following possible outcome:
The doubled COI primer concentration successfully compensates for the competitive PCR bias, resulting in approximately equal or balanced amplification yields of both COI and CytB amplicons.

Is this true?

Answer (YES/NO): YES